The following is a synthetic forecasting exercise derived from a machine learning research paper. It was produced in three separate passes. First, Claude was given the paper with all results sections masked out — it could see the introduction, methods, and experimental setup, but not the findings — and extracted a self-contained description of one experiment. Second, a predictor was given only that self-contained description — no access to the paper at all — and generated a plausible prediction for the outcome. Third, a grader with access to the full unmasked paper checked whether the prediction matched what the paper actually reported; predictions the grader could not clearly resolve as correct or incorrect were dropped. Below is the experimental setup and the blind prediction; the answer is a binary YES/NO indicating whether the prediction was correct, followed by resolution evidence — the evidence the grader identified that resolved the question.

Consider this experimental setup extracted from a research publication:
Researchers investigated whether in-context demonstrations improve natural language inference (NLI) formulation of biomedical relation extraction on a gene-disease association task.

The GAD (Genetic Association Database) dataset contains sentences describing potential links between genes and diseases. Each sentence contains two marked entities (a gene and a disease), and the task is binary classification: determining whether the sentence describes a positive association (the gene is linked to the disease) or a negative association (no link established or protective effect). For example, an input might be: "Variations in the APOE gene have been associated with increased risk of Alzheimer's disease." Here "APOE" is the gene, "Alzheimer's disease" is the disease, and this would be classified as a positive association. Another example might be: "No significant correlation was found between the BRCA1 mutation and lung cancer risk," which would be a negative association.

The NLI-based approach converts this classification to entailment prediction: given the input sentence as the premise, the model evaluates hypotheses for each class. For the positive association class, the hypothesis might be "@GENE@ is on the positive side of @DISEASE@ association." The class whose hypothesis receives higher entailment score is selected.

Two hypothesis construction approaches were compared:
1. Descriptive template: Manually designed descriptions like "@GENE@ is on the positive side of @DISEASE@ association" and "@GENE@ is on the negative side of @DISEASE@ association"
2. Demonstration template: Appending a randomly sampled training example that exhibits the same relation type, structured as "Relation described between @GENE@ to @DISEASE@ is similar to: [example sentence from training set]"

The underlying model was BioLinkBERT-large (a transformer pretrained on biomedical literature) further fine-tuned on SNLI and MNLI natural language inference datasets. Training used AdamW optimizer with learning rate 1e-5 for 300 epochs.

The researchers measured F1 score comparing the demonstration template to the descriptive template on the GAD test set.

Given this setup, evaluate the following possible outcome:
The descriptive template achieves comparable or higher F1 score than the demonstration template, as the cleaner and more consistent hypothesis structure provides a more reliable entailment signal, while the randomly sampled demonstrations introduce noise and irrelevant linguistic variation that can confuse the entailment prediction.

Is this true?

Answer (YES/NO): YES